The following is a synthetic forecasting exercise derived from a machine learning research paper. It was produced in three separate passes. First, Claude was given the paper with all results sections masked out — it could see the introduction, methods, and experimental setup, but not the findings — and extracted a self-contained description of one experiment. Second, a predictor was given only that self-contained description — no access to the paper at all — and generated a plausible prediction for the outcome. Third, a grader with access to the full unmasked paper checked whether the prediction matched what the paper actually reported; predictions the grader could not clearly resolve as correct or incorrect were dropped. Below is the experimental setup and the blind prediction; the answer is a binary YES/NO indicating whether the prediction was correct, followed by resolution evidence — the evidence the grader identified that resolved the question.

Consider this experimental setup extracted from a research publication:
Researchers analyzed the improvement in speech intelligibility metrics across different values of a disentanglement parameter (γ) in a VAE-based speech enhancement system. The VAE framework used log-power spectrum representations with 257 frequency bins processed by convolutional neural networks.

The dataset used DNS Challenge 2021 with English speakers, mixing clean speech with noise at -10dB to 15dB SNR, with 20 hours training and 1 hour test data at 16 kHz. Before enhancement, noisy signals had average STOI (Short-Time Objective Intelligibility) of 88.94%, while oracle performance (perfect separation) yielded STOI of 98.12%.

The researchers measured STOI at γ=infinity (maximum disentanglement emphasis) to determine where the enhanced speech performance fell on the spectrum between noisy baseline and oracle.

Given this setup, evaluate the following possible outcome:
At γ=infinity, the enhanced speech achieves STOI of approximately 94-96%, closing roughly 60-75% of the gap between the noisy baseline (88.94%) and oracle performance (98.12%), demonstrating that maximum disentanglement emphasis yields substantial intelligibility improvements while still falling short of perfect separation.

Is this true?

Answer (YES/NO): NO